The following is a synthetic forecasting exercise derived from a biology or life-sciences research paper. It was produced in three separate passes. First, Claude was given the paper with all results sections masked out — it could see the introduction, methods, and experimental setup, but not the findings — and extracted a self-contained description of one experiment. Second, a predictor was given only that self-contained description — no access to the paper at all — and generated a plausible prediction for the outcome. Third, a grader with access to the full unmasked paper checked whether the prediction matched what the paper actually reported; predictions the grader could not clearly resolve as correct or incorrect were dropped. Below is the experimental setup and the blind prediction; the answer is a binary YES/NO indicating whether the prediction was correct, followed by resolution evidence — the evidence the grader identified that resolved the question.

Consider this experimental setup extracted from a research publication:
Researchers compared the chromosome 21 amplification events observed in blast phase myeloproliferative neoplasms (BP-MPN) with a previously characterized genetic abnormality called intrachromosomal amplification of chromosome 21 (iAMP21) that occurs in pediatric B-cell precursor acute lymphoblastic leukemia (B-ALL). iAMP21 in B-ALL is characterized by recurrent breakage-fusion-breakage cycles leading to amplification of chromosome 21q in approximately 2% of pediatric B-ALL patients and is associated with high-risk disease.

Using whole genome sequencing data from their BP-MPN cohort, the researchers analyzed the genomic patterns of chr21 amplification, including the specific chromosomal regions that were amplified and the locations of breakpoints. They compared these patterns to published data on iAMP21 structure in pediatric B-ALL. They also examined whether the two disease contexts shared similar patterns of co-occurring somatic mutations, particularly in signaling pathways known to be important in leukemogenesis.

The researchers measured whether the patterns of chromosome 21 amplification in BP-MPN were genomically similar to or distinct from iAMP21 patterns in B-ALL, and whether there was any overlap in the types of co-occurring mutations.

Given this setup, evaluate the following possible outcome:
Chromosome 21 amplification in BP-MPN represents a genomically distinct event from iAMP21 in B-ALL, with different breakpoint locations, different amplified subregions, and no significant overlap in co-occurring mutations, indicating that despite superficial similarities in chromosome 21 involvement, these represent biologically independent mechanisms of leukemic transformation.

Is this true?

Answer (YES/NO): NO